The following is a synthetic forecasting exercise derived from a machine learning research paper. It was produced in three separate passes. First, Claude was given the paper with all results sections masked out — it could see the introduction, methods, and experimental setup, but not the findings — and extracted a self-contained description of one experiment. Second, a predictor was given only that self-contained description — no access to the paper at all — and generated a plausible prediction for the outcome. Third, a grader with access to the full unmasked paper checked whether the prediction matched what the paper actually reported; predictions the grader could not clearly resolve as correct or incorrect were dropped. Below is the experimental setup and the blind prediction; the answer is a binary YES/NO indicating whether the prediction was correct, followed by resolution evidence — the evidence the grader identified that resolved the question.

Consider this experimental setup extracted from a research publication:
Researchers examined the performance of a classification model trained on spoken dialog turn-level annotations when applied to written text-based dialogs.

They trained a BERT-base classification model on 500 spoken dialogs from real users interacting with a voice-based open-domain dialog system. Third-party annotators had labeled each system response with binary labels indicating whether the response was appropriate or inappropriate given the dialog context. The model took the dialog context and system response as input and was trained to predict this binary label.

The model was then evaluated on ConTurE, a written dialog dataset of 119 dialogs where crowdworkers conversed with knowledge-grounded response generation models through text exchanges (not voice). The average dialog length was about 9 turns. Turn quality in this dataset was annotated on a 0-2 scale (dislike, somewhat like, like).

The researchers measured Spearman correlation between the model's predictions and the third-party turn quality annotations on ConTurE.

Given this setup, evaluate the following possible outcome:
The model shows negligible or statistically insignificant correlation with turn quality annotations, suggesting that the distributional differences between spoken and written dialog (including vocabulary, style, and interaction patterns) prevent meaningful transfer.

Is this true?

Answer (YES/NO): NO